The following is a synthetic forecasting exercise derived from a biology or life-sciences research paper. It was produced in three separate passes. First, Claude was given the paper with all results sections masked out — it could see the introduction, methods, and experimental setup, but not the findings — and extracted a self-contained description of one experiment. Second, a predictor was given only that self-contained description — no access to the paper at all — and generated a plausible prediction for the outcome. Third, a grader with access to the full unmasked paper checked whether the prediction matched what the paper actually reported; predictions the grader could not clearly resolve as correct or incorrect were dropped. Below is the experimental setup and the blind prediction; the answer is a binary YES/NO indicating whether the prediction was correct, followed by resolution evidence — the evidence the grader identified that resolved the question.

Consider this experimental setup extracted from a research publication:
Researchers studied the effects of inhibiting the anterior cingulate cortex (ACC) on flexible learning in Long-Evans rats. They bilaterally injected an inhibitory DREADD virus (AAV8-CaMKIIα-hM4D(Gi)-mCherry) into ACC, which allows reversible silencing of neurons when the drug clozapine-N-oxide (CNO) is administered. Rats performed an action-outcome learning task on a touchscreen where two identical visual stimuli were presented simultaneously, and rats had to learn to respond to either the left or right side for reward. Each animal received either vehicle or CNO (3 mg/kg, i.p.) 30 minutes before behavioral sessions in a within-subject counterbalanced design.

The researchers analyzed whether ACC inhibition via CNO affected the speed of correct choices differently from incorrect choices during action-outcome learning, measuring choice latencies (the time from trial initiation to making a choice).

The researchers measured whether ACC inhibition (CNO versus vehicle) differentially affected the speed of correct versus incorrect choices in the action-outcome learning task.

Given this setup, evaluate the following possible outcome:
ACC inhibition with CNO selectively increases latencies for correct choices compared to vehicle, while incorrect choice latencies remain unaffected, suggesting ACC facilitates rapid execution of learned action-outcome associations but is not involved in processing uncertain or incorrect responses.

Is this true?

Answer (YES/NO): NO